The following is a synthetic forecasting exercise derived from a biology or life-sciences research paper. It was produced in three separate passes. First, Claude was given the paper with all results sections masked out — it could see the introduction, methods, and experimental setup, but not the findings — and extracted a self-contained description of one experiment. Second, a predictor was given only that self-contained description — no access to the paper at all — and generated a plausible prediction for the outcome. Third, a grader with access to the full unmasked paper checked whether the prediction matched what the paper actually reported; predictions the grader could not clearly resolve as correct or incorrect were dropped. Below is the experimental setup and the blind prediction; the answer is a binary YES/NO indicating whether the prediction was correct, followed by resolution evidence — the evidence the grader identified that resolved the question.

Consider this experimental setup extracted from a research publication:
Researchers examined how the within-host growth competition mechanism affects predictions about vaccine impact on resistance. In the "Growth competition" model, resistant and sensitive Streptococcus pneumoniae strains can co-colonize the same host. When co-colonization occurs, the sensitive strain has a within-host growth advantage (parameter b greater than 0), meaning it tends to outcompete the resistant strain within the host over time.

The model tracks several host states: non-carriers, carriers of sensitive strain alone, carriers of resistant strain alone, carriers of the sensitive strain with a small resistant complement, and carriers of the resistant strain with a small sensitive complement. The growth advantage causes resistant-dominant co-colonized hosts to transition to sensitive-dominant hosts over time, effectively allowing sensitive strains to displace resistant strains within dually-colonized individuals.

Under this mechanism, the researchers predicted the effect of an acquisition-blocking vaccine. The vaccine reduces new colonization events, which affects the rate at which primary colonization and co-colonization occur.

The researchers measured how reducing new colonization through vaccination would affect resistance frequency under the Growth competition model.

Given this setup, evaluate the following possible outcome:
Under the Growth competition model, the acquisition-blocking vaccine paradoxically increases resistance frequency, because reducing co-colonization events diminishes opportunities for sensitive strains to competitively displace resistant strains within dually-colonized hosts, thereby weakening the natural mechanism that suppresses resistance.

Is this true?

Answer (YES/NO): YES